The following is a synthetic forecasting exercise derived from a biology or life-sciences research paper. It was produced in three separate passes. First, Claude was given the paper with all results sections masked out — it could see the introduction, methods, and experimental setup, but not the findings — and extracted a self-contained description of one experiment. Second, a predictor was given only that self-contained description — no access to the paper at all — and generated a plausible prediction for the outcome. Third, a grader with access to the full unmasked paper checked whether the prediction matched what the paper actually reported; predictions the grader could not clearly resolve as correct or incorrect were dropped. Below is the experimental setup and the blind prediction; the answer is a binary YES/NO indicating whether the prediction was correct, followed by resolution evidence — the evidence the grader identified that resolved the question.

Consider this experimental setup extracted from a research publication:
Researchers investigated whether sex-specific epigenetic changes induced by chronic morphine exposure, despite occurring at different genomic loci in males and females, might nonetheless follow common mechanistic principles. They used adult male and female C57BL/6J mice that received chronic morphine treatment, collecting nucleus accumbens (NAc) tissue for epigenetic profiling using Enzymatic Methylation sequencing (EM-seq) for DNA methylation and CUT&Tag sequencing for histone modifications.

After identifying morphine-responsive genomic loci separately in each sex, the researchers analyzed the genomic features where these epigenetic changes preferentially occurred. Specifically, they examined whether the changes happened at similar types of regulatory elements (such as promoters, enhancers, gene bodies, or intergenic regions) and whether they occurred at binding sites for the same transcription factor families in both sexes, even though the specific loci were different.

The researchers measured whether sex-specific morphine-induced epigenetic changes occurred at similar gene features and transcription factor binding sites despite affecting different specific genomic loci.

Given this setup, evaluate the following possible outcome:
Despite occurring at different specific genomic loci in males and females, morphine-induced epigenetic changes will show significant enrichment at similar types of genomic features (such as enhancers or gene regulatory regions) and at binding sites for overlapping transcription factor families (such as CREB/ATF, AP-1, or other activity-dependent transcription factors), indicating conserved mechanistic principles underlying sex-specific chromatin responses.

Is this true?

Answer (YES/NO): YES